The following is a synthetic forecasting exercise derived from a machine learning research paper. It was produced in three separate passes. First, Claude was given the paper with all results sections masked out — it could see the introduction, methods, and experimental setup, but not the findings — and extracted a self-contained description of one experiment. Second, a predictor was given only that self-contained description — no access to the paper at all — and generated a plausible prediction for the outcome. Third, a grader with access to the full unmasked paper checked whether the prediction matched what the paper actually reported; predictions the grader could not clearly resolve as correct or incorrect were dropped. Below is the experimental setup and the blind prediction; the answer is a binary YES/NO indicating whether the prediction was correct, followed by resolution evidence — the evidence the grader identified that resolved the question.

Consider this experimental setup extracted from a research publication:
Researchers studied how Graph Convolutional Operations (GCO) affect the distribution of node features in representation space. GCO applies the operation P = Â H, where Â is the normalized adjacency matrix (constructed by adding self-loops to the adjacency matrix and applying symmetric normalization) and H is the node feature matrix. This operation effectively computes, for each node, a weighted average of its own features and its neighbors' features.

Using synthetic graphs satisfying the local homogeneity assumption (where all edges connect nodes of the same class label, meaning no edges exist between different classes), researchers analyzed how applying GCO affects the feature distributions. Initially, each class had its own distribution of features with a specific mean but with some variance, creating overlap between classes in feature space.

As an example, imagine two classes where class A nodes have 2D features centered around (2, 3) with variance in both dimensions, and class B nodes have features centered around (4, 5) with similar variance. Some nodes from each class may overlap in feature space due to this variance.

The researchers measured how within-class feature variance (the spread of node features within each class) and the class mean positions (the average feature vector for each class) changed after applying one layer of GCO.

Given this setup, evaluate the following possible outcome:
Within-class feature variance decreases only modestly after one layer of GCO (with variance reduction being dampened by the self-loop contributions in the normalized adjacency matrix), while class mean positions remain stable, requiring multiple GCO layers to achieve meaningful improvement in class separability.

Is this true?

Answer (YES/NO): NO